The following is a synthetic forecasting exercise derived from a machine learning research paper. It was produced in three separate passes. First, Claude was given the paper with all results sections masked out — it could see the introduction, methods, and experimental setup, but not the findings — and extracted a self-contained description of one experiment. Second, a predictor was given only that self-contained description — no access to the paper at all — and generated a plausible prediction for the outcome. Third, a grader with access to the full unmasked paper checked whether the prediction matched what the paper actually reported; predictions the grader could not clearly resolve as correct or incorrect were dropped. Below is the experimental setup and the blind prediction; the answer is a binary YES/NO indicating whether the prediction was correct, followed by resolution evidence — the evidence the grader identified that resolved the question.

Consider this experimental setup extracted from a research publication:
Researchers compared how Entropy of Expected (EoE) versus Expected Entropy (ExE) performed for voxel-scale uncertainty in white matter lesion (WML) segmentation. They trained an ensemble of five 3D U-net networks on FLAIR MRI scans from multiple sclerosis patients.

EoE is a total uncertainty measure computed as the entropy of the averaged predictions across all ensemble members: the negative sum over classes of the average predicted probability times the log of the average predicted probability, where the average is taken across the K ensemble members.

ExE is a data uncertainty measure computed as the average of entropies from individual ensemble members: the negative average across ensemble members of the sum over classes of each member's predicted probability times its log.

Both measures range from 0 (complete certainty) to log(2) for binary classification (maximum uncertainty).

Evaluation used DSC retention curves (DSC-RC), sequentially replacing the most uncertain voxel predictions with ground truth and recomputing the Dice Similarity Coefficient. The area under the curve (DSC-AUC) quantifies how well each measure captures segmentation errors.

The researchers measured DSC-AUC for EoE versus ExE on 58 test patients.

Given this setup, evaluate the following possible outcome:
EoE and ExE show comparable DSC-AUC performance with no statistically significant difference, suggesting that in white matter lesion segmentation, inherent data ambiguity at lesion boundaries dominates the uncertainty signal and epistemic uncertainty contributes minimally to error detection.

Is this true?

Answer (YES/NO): YES